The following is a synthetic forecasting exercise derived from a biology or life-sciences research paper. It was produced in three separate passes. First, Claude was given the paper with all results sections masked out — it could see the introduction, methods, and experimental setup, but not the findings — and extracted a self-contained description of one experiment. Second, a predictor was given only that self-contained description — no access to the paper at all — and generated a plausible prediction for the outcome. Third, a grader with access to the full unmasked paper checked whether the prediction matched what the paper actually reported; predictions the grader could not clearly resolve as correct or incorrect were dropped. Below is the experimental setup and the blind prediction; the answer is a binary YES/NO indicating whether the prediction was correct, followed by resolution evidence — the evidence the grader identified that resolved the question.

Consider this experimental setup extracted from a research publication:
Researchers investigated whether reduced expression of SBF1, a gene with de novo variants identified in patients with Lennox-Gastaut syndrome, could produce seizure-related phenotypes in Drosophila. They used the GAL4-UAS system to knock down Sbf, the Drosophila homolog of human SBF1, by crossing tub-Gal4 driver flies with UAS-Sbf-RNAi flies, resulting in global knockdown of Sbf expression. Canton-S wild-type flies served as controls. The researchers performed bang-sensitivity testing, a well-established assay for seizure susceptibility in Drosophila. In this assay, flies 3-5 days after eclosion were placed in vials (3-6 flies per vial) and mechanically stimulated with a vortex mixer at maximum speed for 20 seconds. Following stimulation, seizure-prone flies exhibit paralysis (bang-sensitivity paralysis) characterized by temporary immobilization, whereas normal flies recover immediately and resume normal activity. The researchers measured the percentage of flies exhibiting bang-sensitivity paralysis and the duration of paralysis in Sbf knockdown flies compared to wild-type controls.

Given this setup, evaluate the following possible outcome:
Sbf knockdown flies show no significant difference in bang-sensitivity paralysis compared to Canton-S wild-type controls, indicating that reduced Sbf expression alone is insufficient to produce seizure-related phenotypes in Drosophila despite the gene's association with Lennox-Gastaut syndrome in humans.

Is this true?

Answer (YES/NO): NO